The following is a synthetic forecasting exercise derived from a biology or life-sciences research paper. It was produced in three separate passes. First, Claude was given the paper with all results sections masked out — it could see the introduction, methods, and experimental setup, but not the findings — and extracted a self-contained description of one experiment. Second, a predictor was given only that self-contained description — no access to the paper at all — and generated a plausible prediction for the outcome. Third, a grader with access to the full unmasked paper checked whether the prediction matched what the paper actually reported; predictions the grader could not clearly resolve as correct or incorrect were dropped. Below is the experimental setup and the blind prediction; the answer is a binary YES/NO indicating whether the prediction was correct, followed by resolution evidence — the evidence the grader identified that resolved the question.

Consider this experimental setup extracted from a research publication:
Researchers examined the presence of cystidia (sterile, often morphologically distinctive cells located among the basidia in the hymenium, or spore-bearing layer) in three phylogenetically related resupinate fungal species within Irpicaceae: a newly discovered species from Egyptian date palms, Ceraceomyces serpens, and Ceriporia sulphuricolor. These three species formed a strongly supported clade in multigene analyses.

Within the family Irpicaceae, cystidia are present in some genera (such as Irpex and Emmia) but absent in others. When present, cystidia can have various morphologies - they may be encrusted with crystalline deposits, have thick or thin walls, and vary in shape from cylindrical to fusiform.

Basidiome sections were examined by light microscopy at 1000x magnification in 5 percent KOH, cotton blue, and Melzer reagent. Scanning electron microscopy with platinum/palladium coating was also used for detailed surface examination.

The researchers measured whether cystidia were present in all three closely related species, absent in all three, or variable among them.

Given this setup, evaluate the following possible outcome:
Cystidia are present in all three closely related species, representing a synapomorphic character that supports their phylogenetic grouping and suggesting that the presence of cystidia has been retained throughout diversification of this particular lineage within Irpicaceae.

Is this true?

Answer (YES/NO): NO